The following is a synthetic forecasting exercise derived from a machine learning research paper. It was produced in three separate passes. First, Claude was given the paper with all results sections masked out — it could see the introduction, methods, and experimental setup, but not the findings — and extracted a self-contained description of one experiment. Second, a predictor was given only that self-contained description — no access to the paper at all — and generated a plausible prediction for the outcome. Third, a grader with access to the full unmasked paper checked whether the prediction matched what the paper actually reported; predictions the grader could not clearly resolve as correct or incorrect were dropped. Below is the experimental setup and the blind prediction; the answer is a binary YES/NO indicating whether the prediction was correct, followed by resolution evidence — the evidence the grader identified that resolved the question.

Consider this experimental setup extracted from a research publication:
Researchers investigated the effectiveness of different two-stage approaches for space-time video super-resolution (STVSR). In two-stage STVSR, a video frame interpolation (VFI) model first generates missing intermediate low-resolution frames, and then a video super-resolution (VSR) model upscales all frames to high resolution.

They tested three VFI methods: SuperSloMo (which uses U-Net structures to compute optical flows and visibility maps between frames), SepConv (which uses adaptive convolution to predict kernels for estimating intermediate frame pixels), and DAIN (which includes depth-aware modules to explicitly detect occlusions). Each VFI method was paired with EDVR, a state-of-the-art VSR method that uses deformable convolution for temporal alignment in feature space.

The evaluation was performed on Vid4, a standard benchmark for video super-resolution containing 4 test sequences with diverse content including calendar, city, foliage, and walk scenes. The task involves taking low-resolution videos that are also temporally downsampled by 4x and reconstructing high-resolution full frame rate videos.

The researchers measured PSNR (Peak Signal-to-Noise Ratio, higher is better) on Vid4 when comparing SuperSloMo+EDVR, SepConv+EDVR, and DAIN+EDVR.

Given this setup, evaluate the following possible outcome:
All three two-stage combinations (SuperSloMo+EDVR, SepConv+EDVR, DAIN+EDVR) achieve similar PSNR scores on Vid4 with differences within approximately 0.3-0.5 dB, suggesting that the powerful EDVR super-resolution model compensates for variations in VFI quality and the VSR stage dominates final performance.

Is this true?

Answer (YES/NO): NO